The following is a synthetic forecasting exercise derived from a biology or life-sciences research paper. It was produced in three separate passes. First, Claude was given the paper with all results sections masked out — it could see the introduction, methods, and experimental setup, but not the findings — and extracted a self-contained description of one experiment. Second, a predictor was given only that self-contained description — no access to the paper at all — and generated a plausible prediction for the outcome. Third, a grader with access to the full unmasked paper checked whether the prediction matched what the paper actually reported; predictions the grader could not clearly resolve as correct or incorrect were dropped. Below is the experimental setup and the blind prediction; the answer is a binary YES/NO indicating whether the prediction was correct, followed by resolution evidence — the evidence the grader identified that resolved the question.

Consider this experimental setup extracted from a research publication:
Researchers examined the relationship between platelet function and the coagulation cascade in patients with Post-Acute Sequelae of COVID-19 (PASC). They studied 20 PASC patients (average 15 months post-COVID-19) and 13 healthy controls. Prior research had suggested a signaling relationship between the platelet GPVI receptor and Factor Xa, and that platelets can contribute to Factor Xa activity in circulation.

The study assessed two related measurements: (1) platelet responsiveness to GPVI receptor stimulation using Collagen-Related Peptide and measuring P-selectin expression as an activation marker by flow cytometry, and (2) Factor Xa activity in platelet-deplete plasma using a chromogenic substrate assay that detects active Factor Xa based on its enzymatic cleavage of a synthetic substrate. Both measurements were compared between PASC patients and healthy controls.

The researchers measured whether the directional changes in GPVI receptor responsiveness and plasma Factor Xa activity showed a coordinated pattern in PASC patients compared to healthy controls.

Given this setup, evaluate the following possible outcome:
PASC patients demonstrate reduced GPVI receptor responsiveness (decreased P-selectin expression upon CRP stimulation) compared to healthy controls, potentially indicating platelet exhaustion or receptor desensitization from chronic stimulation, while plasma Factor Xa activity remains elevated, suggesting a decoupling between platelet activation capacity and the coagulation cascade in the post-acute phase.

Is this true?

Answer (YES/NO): NO